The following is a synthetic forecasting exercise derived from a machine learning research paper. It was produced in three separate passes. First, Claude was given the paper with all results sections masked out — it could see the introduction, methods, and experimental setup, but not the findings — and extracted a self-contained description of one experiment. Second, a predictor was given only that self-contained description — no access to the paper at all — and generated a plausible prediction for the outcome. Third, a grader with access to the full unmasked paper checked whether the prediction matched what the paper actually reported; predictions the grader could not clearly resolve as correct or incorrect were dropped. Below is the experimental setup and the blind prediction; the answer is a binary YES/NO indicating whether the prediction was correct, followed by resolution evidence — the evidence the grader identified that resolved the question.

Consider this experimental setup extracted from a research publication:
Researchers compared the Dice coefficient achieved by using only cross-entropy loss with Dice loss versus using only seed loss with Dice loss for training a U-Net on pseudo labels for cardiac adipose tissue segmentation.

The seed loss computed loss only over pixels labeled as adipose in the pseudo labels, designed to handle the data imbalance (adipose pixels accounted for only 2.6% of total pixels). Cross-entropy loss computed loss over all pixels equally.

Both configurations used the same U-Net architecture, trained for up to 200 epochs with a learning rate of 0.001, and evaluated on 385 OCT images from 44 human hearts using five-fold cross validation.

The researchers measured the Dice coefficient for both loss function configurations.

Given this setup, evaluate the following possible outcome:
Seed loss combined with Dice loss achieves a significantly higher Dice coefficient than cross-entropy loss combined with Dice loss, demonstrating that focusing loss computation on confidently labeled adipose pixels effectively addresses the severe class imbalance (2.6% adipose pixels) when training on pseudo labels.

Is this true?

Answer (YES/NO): NO